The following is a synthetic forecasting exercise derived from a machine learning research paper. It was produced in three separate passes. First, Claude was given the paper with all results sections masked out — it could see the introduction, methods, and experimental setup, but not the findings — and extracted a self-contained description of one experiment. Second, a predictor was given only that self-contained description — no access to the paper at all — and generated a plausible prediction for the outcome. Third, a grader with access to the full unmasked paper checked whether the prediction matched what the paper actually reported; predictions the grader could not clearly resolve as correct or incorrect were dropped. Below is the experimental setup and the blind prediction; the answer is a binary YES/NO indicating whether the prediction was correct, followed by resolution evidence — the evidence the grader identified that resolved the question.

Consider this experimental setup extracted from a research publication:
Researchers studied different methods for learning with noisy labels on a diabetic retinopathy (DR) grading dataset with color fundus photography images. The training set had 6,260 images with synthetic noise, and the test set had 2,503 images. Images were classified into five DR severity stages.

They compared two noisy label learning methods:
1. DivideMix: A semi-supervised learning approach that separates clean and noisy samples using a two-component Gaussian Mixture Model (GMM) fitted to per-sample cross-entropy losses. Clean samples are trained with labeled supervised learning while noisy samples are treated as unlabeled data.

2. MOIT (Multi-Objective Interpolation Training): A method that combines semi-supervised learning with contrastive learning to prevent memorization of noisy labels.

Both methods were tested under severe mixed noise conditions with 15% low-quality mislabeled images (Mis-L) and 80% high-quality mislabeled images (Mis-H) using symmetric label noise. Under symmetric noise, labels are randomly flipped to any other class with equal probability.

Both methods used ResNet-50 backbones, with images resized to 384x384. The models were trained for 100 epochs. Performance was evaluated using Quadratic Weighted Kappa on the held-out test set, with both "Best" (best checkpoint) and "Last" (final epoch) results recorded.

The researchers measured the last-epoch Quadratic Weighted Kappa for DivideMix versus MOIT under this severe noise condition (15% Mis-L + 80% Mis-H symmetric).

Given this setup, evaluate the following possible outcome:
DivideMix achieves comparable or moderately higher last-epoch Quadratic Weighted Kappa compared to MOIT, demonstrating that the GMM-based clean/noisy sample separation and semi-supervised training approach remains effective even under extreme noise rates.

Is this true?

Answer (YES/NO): NO